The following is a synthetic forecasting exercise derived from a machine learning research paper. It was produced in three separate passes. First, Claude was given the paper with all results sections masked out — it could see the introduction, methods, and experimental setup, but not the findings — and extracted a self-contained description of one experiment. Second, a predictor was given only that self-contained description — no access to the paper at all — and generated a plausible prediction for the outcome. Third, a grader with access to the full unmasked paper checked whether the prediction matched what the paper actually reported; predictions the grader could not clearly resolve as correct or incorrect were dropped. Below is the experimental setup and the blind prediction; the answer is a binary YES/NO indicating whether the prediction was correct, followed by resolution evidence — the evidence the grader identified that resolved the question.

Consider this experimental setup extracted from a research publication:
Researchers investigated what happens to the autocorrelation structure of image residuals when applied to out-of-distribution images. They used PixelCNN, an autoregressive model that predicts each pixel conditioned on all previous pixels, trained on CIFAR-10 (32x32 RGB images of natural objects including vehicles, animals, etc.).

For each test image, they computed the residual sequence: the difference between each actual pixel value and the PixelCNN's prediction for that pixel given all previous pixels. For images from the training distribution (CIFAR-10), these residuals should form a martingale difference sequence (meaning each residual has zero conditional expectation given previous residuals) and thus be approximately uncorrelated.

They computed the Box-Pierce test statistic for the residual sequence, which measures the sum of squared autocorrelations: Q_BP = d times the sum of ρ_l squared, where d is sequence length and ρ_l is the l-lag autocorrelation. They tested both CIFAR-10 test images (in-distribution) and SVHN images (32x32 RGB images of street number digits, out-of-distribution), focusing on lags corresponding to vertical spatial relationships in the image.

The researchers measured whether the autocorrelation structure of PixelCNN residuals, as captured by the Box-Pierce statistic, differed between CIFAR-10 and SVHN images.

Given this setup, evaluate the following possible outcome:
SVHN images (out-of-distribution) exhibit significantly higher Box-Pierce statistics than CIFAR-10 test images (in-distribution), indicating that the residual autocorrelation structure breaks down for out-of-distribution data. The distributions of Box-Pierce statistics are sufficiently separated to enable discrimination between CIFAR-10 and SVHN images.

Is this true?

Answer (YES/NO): YES